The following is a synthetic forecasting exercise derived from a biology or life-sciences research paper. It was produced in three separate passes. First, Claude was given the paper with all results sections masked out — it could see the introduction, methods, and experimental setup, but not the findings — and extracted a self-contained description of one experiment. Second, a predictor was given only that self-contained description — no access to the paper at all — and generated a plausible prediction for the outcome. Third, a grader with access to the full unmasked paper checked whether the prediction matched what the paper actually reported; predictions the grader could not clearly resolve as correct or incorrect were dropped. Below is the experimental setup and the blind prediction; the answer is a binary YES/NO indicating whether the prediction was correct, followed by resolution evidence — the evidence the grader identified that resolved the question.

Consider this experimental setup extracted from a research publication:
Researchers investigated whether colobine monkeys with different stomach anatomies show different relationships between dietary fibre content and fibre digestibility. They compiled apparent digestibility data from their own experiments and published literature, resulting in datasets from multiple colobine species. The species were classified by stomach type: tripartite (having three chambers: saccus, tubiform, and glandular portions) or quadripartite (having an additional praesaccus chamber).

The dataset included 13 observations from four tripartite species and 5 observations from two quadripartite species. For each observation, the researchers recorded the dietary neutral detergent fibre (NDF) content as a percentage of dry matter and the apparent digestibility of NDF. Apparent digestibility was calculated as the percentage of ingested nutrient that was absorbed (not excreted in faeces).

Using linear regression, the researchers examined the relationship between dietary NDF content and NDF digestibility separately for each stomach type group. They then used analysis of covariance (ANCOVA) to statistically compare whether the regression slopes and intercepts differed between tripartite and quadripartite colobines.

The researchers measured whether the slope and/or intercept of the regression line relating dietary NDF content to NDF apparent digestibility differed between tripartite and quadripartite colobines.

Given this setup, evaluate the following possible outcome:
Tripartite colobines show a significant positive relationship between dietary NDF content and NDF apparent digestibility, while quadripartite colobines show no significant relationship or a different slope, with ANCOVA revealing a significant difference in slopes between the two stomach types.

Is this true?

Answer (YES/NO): NO